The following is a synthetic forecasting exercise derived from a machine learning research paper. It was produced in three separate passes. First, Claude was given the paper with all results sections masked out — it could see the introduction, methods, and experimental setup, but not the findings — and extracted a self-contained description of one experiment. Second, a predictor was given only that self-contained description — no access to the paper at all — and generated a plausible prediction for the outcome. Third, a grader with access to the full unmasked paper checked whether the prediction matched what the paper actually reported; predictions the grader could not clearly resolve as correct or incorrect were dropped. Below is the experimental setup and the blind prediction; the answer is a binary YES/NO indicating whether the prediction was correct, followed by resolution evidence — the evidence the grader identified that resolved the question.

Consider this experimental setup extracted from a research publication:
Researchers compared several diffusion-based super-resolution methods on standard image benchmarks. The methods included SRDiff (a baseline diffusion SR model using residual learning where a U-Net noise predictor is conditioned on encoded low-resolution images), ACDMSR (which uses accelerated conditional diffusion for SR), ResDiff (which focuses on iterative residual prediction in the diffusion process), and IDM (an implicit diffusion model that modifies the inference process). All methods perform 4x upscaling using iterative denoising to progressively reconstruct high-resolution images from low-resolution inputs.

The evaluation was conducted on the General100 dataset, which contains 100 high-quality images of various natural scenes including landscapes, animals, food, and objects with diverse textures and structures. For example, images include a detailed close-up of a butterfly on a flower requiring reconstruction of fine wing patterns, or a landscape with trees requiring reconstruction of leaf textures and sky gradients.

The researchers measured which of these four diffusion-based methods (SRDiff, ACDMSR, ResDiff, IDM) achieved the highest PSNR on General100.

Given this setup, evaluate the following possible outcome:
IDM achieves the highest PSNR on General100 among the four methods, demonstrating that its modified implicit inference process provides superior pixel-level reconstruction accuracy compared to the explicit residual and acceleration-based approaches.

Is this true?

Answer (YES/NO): NO